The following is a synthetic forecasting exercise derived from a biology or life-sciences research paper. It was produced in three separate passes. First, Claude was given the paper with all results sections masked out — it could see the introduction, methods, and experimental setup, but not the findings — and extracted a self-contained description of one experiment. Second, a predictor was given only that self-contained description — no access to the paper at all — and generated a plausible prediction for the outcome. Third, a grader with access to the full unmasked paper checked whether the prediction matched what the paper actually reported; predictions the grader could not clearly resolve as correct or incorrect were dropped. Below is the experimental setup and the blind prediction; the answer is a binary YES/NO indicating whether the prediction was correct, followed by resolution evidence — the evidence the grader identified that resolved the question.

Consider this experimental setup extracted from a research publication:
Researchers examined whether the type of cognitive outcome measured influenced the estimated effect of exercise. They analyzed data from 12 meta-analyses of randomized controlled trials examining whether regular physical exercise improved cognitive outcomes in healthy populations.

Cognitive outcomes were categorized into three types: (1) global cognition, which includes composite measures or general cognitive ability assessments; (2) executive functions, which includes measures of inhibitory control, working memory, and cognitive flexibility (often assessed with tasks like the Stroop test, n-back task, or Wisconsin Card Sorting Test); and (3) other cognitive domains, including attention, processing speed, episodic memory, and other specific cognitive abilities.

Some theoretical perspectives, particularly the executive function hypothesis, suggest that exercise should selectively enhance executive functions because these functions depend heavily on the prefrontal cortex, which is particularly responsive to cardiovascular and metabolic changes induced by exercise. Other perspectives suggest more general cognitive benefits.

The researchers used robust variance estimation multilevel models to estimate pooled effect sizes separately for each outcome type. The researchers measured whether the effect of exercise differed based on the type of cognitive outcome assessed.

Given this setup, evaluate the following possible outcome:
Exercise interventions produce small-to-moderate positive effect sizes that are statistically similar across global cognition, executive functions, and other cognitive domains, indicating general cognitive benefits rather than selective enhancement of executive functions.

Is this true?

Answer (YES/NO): NO